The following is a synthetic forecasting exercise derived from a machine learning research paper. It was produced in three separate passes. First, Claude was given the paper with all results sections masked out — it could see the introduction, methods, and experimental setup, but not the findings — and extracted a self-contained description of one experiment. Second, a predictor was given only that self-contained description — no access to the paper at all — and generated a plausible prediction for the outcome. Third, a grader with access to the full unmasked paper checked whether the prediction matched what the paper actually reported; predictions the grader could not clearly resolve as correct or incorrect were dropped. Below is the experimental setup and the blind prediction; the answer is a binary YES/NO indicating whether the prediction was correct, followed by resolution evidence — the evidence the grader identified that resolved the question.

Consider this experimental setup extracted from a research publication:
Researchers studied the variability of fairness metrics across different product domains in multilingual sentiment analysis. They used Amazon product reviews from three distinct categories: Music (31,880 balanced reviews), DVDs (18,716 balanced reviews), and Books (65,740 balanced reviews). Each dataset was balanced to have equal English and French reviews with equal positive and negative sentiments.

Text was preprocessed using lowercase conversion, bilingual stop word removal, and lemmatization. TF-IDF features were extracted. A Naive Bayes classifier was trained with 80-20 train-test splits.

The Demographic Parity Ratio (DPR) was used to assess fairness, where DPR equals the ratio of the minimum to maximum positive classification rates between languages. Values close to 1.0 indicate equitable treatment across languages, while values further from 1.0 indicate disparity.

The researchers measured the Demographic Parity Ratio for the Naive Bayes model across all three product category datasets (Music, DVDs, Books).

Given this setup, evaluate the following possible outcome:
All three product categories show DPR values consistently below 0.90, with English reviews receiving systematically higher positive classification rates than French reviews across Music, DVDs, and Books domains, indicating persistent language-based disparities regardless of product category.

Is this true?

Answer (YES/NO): NO